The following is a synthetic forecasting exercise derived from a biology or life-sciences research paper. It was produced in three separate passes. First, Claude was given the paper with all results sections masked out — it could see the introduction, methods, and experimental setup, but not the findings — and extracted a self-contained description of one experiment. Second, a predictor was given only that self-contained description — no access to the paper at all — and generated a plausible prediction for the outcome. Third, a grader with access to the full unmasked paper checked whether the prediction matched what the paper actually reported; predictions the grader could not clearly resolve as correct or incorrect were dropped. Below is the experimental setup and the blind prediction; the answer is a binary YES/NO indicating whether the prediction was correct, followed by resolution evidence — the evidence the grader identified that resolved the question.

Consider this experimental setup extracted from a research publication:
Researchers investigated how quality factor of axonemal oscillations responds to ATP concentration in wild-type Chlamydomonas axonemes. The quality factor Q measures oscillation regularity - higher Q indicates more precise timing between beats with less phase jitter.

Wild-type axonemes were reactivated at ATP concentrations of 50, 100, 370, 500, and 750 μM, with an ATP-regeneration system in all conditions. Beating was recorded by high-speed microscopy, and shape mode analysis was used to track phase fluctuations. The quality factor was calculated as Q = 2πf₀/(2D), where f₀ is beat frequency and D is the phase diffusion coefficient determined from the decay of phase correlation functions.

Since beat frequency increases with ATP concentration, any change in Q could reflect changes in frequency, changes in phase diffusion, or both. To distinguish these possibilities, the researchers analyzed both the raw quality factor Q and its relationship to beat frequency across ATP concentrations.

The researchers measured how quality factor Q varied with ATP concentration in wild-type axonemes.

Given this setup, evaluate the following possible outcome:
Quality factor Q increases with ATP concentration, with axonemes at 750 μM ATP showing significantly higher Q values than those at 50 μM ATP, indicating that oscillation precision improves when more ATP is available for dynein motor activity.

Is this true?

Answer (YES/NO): YES